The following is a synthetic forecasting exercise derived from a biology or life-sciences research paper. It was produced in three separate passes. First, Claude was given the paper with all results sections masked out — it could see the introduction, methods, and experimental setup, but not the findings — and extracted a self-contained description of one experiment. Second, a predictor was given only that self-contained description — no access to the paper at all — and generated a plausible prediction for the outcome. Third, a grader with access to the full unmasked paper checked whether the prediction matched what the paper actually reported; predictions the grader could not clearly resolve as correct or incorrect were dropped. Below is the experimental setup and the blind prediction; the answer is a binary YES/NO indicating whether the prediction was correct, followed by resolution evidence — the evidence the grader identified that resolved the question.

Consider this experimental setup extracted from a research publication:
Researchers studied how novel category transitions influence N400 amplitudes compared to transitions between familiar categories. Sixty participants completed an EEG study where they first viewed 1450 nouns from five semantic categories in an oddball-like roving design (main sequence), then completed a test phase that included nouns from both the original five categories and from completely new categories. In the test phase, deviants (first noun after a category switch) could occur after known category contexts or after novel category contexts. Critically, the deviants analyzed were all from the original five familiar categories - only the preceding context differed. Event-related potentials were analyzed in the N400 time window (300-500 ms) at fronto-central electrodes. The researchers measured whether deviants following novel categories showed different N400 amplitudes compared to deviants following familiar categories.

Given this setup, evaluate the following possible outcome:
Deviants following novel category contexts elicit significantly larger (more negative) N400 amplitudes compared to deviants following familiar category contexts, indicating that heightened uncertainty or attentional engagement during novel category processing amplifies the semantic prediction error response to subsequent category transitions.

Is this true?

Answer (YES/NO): YES